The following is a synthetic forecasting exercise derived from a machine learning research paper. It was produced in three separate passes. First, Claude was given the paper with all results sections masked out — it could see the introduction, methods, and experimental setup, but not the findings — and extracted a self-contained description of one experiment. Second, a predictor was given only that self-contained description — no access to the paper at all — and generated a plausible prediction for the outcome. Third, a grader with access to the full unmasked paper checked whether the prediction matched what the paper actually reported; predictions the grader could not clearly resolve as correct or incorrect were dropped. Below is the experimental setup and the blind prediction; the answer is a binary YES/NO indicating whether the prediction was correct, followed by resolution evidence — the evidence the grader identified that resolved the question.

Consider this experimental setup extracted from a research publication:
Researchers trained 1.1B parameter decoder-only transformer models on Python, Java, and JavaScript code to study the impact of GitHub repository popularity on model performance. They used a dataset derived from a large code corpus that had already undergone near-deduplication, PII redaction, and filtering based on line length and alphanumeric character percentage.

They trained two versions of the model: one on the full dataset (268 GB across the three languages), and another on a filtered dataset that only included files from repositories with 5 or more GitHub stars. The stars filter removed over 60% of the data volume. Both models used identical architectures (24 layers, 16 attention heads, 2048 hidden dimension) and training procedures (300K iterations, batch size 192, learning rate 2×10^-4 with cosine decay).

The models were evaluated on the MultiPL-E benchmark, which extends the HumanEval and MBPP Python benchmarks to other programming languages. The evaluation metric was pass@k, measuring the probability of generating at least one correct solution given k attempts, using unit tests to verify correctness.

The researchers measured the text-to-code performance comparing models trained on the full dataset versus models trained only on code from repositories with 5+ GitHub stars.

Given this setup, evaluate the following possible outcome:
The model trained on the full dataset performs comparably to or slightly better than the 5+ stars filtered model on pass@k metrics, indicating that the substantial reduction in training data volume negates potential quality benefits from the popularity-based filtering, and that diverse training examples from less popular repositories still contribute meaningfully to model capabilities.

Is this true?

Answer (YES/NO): NO